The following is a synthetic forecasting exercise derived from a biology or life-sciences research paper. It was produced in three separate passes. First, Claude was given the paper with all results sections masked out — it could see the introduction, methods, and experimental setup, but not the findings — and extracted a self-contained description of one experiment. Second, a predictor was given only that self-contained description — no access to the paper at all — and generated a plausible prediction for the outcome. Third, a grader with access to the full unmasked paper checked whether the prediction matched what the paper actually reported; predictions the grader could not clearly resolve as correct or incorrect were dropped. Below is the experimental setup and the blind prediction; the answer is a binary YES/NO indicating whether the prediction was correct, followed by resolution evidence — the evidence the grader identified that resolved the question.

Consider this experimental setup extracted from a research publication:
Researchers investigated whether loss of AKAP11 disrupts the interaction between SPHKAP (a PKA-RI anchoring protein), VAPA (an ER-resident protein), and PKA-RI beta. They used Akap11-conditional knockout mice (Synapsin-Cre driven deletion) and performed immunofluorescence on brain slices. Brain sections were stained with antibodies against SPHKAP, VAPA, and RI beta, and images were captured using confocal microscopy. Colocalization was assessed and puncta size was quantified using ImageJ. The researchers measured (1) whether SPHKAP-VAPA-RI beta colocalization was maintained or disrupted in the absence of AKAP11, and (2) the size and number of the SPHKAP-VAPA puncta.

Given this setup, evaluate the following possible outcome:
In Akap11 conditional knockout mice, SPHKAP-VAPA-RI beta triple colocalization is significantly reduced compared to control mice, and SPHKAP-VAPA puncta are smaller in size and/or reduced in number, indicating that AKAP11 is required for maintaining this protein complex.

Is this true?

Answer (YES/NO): NO